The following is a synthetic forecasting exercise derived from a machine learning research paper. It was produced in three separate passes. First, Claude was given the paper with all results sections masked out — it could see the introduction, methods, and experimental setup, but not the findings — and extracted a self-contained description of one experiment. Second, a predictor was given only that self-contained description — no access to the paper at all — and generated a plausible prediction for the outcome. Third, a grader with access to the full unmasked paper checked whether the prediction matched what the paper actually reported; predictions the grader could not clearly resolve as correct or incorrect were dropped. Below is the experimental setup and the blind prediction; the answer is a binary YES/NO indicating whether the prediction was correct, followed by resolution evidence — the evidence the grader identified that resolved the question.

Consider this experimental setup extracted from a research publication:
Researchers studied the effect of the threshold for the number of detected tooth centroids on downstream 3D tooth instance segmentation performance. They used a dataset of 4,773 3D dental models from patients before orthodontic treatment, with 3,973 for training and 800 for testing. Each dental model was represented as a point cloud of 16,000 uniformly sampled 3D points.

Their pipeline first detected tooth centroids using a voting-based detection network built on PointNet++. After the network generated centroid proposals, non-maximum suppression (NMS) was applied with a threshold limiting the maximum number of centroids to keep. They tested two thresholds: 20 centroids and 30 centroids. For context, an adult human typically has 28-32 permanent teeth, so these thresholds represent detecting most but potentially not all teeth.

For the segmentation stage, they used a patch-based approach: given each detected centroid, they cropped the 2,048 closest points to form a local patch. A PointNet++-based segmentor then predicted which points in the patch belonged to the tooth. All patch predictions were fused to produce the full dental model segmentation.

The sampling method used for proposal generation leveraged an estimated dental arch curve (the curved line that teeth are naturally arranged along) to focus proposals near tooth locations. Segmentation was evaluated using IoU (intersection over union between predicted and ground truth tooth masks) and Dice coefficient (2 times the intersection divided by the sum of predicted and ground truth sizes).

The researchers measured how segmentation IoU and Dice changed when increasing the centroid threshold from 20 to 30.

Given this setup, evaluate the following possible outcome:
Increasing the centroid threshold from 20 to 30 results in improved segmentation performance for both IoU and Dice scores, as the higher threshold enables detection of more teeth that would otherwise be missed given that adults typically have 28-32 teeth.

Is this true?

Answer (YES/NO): YES